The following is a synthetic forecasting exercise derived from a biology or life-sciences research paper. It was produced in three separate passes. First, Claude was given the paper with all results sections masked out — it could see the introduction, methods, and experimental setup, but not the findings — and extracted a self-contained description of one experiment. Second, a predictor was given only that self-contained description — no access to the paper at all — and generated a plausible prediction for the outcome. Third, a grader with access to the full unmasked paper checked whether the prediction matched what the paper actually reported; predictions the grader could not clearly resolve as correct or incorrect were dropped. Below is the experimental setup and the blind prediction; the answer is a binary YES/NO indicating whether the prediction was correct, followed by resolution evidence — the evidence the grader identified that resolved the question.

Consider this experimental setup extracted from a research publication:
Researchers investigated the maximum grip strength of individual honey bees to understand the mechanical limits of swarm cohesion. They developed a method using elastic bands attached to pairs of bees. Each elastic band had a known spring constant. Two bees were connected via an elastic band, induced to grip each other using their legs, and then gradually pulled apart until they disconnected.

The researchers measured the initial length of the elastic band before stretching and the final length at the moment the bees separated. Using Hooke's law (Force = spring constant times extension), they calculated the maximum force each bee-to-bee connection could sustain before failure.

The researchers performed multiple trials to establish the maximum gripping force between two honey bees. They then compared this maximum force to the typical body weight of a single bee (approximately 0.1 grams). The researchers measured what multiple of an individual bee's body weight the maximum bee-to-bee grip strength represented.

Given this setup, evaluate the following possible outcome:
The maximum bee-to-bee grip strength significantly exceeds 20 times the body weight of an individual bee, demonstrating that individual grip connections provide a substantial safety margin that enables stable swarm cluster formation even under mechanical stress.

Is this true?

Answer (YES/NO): YES